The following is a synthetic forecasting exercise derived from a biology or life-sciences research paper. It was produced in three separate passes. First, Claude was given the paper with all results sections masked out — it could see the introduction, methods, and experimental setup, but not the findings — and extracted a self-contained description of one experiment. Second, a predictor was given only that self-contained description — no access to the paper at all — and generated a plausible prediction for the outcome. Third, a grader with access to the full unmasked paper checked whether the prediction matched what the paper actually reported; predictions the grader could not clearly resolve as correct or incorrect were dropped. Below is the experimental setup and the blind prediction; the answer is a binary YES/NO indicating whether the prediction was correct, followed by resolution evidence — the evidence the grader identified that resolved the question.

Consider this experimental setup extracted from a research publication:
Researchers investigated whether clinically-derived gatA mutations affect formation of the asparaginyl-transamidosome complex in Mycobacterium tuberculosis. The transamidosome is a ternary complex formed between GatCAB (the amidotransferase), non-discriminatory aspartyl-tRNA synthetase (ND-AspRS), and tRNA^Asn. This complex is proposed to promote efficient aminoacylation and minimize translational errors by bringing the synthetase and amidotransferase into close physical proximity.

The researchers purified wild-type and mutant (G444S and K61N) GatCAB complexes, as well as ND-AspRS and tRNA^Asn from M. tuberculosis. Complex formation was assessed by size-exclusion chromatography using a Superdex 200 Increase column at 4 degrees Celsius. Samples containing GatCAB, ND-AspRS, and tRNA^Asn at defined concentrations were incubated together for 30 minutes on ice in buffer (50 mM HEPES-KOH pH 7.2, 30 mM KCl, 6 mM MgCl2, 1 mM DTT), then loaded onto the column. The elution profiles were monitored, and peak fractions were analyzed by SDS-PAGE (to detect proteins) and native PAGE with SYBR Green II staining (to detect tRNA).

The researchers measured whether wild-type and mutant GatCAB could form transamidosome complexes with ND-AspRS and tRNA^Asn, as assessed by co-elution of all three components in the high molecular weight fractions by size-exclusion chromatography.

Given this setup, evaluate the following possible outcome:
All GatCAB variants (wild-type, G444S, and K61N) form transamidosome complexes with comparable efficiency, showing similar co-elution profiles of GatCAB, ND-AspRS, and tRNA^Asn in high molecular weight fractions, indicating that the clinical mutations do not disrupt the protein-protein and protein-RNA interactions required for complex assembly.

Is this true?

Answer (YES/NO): YES